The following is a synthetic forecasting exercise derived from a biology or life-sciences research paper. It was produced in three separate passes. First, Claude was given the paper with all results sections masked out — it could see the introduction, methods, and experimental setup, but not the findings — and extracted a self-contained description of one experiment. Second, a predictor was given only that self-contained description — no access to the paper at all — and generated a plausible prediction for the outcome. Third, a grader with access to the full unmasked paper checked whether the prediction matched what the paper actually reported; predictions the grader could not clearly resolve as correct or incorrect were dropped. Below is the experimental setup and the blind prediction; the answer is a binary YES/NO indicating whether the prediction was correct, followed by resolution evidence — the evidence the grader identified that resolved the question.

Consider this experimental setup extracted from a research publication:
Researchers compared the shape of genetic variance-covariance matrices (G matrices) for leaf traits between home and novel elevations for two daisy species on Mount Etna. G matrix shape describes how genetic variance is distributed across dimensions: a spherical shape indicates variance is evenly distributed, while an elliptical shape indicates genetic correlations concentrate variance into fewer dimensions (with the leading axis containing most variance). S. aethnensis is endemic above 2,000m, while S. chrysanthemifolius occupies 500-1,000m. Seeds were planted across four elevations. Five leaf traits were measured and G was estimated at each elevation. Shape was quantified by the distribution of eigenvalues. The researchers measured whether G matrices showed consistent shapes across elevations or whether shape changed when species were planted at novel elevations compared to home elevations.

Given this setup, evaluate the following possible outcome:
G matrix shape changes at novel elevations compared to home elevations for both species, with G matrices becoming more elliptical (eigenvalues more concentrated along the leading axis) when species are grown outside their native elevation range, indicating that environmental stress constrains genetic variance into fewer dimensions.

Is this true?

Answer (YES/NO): NO